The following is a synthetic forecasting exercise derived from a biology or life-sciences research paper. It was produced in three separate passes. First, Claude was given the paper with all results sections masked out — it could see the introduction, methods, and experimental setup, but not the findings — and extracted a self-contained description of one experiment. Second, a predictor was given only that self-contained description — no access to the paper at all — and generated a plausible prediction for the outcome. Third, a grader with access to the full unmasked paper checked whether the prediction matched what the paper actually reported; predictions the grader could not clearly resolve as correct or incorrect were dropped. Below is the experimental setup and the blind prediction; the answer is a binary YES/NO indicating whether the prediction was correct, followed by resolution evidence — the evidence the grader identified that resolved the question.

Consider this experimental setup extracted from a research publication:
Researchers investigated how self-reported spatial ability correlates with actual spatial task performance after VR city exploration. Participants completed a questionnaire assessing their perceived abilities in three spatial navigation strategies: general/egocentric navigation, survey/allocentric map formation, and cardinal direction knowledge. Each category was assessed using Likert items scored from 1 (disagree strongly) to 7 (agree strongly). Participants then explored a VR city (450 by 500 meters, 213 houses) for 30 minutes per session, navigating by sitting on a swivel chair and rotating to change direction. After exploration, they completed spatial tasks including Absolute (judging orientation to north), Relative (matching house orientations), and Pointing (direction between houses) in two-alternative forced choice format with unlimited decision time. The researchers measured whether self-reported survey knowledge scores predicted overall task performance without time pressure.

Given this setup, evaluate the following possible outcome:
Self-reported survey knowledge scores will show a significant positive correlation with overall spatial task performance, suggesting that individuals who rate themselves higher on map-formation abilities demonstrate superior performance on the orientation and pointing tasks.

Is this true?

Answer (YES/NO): YES